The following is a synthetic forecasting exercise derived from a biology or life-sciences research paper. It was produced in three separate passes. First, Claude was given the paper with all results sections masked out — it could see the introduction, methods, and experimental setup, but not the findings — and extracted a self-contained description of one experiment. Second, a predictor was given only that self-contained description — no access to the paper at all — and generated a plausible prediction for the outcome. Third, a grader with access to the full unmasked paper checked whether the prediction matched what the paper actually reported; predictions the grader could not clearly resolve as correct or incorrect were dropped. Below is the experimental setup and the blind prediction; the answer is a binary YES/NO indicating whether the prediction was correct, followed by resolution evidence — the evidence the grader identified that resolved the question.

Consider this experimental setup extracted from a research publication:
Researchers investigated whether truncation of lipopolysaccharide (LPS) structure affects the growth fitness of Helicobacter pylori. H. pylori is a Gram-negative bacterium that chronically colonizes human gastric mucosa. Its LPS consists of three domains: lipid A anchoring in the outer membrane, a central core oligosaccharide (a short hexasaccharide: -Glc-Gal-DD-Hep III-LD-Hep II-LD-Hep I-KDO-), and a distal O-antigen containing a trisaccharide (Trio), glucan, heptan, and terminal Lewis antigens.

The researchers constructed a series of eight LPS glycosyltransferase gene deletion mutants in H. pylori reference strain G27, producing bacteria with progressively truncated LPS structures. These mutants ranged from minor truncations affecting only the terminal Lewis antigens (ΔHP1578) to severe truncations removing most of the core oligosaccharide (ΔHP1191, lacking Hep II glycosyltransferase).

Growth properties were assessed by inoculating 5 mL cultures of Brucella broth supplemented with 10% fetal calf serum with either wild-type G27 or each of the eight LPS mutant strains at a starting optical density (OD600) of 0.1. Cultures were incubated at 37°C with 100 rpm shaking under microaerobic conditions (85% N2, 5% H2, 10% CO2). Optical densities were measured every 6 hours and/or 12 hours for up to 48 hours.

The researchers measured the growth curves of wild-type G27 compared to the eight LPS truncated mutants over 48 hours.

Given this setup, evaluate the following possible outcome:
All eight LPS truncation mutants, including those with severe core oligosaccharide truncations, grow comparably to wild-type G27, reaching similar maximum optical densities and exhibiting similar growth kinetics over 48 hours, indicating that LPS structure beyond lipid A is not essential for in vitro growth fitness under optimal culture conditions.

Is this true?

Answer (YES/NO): NO